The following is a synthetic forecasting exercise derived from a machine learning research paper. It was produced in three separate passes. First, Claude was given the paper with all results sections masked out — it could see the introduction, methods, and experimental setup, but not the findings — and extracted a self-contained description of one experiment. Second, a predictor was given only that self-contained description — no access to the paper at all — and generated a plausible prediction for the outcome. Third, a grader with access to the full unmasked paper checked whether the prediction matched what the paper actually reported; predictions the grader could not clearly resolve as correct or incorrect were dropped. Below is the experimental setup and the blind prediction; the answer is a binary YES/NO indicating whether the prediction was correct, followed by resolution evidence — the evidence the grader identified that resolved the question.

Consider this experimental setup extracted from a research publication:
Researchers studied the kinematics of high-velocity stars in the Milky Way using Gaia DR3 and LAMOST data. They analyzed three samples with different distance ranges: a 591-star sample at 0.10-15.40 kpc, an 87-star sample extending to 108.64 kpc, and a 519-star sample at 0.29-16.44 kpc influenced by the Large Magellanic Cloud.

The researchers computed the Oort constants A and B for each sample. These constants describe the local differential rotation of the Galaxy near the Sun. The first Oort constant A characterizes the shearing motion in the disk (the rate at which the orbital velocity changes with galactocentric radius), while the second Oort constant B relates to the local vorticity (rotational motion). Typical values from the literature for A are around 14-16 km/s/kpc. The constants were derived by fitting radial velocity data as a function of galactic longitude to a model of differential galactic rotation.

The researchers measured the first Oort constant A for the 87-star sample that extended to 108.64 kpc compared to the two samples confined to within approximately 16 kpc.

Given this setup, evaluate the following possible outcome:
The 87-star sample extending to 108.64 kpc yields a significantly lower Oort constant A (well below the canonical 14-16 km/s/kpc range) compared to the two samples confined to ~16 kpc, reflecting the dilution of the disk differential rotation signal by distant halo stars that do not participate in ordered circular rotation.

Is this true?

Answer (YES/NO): YES